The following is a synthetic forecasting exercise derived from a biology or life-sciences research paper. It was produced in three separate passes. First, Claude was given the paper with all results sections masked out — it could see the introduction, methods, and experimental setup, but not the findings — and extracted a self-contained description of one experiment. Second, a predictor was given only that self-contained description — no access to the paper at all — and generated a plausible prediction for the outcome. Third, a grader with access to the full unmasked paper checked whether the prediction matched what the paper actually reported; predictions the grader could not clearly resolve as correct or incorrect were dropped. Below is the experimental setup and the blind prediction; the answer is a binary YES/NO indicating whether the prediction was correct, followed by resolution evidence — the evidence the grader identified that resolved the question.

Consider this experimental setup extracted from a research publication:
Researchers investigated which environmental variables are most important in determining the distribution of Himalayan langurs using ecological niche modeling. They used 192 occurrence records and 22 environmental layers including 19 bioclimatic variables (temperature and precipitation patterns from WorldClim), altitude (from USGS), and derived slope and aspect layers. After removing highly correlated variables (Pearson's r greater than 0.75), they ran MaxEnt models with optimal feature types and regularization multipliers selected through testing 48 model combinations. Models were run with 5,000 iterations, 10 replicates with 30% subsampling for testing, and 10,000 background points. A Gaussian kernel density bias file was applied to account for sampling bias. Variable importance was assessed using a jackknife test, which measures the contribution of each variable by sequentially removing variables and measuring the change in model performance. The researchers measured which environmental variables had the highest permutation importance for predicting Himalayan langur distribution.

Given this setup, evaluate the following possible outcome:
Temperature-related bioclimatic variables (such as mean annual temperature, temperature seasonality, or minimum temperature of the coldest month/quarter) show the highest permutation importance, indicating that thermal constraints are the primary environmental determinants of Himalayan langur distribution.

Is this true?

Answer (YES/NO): NO